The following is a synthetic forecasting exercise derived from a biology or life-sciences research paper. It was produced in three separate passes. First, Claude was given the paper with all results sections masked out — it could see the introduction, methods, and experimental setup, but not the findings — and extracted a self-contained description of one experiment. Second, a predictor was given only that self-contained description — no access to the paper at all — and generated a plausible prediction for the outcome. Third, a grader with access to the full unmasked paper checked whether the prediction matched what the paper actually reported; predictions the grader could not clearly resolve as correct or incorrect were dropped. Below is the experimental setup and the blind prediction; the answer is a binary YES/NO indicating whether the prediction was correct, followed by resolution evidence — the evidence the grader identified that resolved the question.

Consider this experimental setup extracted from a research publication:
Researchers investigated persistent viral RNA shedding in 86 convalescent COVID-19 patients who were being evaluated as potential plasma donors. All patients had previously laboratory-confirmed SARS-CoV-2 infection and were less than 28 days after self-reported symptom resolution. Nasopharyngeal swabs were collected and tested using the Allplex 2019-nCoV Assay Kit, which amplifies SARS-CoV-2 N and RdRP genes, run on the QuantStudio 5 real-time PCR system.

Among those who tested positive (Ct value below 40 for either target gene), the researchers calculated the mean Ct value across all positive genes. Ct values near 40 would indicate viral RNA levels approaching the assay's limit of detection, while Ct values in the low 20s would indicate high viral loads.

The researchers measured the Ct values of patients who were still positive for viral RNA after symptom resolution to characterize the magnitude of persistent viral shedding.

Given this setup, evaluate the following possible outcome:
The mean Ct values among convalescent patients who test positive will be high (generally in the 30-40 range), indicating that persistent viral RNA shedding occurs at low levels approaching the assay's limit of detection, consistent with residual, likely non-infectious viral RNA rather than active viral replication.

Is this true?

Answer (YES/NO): YES